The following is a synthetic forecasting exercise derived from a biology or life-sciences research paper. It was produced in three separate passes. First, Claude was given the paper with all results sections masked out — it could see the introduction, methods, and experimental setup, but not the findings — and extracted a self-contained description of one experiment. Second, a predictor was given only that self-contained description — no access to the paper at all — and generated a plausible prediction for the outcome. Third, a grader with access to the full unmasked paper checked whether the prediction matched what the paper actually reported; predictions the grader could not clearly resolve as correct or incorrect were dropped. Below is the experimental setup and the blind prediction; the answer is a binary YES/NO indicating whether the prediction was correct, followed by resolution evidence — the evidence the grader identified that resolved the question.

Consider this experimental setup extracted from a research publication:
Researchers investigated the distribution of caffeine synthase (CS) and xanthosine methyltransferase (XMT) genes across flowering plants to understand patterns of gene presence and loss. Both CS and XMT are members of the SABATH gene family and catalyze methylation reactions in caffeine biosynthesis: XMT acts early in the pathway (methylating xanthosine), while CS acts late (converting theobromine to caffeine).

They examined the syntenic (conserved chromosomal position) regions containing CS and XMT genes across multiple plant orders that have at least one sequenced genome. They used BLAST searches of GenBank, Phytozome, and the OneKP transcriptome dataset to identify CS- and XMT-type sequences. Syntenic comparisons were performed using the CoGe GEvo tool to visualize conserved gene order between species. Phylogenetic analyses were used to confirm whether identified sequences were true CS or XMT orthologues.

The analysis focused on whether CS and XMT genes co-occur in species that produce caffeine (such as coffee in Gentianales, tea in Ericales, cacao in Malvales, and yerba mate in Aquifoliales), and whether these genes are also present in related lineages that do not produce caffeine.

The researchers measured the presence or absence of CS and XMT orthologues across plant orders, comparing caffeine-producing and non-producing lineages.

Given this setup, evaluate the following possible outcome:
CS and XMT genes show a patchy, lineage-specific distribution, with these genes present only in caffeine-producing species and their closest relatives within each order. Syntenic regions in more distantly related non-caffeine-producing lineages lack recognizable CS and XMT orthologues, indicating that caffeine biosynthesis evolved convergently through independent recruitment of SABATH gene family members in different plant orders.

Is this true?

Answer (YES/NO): NO